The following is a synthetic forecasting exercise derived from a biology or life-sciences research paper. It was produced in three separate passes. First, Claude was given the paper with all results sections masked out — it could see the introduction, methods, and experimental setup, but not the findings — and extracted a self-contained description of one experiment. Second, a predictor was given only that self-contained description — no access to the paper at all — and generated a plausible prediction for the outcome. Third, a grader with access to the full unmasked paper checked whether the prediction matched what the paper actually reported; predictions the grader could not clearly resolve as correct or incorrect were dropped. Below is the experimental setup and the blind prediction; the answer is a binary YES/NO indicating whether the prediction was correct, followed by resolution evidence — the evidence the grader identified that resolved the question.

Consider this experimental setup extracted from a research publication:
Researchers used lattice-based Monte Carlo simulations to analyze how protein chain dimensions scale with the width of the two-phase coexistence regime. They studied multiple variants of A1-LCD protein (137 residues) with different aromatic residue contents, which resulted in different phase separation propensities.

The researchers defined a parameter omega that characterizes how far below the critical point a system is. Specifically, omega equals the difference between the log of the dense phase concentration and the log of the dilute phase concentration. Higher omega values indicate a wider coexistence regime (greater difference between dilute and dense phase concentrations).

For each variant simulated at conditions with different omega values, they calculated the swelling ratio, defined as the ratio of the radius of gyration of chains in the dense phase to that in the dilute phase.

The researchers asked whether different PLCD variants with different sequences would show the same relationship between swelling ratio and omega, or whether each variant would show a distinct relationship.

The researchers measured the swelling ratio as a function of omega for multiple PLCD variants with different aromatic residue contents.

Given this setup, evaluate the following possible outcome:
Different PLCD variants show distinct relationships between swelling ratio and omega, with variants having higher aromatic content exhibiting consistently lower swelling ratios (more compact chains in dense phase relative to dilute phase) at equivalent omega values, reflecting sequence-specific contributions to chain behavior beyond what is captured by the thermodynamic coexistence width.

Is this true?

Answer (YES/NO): NO